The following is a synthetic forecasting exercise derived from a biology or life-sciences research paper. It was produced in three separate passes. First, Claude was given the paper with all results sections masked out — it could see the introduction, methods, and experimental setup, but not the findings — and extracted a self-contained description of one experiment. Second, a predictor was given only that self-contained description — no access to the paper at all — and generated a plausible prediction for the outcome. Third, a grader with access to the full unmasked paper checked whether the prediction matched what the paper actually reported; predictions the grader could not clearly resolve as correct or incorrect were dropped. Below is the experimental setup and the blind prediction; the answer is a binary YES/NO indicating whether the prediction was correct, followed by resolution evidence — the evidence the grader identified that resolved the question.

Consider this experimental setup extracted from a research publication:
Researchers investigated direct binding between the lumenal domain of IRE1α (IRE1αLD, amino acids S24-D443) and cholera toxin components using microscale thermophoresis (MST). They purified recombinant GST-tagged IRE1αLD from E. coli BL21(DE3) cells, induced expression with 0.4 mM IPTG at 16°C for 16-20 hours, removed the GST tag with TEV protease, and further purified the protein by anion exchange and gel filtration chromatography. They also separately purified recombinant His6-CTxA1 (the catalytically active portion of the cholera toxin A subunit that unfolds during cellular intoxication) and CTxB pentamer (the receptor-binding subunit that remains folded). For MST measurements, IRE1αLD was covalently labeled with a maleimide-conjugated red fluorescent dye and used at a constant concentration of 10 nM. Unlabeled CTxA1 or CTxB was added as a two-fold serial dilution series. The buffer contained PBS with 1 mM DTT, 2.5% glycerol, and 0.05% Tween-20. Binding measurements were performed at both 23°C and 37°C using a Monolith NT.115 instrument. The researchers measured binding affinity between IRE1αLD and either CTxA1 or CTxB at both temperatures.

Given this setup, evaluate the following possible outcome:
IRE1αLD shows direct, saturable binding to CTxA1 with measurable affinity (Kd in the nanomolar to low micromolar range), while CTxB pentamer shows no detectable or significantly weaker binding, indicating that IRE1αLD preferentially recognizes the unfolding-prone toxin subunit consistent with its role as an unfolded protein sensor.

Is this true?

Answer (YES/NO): YES